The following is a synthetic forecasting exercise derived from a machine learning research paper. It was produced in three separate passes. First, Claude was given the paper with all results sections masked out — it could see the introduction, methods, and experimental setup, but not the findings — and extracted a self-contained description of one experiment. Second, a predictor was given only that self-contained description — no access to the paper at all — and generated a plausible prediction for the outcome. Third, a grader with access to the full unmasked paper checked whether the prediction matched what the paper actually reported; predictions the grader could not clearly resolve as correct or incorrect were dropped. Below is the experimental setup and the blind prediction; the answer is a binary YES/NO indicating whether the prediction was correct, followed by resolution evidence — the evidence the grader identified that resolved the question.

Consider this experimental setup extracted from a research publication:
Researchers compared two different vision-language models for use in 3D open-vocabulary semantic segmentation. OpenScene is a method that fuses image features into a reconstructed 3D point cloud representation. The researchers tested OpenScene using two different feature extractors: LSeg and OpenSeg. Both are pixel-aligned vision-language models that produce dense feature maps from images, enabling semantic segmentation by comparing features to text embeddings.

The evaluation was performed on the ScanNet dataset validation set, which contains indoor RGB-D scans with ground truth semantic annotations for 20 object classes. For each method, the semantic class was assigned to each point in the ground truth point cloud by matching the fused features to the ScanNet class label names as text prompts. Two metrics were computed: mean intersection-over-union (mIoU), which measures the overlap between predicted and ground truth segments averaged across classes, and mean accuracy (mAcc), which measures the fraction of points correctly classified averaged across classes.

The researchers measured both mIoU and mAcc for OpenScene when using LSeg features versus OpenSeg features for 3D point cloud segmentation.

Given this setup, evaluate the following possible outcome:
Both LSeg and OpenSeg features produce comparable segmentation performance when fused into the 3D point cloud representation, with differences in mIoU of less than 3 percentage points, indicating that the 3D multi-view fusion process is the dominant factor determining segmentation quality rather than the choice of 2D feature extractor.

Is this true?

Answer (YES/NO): NO